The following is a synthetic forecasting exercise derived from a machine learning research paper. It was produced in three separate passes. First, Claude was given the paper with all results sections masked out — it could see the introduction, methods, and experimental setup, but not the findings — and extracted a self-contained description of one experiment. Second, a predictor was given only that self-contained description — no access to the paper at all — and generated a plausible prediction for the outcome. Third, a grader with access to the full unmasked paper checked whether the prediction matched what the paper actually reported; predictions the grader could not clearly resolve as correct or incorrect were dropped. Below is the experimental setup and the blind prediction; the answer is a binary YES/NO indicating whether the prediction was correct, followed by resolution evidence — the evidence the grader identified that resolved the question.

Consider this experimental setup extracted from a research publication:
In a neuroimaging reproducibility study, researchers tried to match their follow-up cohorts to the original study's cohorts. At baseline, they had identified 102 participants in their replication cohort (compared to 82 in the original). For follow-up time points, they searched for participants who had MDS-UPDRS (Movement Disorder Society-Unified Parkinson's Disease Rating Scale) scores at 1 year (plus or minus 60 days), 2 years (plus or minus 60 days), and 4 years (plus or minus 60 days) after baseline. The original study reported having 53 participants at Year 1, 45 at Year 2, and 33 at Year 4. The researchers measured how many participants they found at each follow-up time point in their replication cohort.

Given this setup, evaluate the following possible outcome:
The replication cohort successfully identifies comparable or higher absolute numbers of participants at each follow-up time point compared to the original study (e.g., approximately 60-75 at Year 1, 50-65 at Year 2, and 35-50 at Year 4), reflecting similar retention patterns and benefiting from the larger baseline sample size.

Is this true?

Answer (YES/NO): YES